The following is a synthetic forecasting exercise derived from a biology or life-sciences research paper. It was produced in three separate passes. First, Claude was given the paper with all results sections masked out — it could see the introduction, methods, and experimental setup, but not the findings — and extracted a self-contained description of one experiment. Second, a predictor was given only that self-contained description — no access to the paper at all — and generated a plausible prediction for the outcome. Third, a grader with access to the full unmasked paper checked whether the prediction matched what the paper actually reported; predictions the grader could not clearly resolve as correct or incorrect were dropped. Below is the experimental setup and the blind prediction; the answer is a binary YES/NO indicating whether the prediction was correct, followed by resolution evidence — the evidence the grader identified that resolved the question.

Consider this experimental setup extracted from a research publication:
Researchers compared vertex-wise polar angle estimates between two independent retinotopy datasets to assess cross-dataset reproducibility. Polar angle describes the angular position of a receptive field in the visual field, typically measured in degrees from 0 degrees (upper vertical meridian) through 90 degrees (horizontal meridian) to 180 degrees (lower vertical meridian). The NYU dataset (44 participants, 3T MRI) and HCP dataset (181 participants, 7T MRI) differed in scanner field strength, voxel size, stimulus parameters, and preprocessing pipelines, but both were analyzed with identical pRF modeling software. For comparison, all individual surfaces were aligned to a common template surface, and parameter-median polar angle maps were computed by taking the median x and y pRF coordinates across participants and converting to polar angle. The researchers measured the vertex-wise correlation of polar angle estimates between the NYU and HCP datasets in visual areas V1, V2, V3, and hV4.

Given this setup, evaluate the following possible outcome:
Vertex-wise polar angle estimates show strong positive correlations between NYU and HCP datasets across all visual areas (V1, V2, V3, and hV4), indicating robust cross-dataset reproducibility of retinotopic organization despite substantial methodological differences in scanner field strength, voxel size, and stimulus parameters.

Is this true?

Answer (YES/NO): YES